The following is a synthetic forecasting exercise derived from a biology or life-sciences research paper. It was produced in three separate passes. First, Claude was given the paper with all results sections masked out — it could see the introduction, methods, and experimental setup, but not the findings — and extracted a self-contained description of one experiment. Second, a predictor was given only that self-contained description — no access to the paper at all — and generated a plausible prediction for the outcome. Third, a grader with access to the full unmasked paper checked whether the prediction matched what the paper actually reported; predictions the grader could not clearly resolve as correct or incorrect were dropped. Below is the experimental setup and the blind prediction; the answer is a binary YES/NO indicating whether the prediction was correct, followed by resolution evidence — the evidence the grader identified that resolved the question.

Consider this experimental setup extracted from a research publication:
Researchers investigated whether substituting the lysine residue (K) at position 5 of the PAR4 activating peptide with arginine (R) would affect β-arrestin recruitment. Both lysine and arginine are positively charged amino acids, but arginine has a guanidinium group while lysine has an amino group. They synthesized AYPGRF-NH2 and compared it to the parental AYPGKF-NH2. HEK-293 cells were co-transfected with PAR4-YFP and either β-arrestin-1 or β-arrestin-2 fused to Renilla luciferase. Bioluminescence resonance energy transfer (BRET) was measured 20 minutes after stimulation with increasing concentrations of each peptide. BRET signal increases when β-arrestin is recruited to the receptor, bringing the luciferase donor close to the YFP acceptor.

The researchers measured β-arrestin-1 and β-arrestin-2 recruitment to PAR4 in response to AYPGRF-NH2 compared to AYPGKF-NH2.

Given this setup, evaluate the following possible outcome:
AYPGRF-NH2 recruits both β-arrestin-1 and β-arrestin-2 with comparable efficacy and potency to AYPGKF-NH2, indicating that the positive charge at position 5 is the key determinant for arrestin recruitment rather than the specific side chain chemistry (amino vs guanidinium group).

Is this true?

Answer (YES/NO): NO